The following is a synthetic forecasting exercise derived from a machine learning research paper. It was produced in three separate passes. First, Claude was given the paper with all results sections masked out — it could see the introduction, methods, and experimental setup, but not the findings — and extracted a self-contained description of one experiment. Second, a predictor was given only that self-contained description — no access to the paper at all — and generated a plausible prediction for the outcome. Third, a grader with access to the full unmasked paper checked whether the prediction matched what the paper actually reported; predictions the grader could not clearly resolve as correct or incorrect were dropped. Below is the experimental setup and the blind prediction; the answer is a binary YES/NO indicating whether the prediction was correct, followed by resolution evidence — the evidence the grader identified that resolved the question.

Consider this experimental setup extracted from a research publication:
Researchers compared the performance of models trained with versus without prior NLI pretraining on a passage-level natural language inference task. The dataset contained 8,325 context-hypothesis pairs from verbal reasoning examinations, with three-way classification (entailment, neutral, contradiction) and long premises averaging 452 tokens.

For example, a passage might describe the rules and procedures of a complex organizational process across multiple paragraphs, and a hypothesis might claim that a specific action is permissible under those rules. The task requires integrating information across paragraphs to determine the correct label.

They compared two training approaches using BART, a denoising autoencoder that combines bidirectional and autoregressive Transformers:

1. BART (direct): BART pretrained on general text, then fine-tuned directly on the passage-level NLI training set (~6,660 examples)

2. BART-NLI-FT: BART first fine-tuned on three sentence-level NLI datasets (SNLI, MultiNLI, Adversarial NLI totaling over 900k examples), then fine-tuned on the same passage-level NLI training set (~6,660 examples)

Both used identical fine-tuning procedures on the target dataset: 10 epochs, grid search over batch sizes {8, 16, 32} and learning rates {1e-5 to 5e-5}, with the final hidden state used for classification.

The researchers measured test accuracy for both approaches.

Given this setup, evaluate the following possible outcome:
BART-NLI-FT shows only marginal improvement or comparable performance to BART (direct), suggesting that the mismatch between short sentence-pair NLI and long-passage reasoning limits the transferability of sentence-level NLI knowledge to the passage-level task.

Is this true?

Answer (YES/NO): NO